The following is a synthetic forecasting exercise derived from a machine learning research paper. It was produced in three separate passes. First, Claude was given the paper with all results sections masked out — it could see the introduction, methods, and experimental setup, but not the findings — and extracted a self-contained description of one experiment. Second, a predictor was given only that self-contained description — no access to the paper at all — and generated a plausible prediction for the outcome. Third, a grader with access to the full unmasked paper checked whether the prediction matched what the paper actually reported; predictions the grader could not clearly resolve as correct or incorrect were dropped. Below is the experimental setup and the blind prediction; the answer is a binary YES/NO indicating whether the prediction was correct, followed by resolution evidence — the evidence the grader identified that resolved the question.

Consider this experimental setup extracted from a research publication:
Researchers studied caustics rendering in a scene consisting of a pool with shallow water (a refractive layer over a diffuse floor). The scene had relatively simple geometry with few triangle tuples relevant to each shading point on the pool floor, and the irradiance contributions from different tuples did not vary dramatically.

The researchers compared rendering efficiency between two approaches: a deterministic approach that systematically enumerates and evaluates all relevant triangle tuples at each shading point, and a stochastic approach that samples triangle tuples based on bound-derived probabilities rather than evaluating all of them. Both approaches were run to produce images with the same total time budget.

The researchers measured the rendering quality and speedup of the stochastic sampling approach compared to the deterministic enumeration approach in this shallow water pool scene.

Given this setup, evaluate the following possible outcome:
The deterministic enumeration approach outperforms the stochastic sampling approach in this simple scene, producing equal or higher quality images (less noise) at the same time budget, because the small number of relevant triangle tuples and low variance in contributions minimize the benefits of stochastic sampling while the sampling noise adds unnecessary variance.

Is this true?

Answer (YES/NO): NO